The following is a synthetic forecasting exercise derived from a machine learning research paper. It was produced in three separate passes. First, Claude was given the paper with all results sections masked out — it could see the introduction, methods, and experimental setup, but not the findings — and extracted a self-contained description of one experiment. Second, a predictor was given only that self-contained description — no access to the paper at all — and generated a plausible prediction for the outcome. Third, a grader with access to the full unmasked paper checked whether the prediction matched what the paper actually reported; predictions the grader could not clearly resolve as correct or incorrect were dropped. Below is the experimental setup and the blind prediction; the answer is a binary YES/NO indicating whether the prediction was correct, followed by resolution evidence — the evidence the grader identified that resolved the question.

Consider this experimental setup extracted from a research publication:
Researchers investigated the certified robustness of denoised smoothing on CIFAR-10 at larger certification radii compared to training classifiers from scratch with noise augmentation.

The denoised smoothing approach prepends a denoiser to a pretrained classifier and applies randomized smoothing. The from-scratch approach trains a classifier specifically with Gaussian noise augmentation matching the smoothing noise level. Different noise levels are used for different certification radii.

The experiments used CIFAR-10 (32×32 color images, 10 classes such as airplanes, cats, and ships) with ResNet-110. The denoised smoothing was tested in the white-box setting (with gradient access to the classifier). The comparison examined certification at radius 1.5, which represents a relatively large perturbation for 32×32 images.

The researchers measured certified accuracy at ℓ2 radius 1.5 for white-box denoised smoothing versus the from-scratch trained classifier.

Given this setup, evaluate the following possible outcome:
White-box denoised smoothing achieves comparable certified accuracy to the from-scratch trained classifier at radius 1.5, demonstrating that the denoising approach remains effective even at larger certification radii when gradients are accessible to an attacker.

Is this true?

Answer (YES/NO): YES